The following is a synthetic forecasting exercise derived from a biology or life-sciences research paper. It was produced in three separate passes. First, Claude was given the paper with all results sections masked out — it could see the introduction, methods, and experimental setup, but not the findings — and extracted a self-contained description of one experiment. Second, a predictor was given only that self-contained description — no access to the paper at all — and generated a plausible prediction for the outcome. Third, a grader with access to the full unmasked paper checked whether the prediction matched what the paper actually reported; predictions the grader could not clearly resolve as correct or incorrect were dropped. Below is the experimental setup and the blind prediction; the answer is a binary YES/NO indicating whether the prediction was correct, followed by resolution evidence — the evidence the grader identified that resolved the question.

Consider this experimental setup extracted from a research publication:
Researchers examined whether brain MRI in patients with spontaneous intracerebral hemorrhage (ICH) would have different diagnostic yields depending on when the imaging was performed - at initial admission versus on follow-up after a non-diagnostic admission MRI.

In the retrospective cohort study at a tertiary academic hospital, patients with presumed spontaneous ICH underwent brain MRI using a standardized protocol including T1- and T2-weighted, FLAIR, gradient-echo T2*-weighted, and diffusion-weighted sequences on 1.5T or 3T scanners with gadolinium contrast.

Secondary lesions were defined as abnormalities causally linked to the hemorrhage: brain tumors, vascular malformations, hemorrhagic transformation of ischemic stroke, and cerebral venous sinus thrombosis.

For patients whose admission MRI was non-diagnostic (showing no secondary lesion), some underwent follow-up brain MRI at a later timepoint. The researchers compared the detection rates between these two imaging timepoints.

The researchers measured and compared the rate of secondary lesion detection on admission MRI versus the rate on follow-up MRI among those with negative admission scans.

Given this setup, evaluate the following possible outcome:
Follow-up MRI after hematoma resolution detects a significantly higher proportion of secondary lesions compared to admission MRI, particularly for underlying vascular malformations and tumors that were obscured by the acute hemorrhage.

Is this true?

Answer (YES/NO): NO